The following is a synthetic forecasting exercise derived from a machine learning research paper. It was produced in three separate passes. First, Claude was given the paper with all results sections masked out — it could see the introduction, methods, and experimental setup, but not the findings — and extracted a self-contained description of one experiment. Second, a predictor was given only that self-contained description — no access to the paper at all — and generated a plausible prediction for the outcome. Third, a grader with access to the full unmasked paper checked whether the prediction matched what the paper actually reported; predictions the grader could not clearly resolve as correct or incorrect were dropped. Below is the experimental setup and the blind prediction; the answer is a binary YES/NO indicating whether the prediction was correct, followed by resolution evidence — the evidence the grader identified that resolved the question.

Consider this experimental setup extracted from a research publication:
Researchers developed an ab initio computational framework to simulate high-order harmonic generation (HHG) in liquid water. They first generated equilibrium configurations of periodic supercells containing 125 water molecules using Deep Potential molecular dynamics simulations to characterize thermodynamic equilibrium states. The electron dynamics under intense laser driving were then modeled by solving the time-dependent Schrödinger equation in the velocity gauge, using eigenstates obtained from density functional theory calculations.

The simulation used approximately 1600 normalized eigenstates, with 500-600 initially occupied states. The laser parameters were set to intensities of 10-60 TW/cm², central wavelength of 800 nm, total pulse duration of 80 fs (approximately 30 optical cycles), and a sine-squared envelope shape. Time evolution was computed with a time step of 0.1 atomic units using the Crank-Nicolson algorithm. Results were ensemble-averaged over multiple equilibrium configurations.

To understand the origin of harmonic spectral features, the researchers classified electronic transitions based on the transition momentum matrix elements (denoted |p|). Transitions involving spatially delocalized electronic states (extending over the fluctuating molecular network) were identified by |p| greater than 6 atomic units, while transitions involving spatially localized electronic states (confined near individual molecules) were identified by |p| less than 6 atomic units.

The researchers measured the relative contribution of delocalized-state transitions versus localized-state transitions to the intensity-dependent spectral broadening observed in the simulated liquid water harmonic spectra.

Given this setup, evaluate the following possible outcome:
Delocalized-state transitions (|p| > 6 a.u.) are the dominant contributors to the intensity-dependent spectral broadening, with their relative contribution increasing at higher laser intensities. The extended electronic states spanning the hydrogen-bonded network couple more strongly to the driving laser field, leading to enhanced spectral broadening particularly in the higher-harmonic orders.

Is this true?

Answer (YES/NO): YES